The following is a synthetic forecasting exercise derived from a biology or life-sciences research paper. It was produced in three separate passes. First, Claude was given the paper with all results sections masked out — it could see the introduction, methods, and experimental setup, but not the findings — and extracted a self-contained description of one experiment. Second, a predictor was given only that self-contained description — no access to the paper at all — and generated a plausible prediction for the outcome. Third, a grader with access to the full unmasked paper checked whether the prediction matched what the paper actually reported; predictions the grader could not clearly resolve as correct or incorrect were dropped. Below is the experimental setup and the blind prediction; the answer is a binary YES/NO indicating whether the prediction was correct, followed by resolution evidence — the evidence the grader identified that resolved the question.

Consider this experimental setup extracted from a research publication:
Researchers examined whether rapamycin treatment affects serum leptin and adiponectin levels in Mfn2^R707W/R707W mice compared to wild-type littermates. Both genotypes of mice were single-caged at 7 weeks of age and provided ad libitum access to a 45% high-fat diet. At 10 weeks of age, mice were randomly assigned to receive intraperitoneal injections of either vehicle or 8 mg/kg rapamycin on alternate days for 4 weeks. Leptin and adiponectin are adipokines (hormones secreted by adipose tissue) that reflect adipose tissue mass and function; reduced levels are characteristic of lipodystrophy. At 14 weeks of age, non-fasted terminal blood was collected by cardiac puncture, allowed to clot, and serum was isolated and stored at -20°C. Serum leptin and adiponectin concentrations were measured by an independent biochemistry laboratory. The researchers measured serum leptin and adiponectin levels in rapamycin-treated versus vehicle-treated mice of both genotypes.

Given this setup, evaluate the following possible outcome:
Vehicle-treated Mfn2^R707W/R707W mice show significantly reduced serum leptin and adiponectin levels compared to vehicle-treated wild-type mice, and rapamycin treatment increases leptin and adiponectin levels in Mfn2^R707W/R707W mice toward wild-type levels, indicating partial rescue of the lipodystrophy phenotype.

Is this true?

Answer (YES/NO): NO